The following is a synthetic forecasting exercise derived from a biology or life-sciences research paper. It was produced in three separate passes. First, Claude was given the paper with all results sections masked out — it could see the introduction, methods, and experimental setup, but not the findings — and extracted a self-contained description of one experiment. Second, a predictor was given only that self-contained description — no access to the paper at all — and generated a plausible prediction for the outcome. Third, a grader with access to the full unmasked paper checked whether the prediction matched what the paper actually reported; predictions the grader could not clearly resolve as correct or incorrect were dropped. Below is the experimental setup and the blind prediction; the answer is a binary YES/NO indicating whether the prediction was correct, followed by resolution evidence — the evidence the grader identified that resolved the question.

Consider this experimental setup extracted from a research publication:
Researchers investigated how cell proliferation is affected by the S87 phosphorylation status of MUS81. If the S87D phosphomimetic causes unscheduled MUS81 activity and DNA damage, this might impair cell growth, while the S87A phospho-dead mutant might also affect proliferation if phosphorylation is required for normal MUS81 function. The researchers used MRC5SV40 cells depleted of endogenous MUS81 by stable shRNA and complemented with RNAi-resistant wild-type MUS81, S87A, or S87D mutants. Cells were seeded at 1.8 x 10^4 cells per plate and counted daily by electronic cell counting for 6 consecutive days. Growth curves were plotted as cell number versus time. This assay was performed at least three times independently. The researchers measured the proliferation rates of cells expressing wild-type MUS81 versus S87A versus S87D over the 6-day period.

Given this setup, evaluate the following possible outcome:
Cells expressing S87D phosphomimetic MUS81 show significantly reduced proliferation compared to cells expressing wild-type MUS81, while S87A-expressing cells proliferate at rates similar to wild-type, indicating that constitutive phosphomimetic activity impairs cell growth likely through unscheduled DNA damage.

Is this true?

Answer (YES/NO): YES